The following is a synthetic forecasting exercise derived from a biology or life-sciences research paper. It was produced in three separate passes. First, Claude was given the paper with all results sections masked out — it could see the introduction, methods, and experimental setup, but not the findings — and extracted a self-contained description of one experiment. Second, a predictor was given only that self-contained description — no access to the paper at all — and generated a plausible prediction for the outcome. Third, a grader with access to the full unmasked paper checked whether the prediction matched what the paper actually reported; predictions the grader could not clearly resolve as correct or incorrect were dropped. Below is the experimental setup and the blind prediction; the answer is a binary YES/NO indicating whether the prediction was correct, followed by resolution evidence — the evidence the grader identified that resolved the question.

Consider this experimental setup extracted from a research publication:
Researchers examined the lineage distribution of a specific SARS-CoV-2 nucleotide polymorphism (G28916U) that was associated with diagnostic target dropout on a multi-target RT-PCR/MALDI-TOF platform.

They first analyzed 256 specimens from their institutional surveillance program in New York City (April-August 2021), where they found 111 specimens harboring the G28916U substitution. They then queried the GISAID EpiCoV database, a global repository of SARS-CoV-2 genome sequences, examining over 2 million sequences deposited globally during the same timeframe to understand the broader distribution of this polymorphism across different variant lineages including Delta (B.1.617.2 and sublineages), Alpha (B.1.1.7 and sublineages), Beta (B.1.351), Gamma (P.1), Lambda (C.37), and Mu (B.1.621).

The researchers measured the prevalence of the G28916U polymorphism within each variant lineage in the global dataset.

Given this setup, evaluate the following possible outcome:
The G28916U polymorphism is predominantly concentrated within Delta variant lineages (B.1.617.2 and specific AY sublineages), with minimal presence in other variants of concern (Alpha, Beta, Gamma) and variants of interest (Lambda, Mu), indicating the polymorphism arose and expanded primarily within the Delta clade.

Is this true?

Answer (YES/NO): YES